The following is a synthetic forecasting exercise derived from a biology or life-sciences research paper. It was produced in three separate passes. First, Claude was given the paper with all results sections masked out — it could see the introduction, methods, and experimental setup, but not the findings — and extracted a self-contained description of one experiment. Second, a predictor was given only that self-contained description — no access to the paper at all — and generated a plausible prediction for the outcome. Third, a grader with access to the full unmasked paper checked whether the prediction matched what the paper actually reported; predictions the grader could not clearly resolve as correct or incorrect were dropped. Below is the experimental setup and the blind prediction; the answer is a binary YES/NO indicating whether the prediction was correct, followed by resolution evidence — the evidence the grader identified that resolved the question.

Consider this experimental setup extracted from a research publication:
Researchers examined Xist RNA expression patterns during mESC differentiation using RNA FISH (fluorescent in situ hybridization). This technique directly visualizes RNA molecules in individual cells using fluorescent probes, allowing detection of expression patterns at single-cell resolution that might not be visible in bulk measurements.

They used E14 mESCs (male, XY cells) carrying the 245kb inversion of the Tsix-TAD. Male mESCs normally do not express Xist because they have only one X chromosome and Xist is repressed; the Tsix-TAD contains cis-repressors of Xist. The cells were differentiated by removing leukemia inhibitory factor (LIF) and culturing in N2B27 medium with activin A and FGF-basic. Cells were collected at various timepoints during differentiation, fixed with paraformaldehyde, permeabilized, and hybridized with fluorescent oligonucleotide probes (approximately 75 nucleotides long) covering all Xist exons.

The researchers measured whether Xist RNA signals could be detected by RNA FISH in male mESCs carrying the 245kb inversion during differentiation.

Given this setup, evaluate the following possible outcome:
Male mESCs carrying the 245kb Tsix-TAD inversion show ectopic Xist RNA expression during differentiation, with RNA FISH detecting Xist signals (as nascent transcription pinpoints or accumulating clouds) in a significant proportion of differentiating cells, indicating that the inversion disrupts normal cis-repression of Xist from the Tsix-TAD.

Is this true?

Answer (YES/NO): YES